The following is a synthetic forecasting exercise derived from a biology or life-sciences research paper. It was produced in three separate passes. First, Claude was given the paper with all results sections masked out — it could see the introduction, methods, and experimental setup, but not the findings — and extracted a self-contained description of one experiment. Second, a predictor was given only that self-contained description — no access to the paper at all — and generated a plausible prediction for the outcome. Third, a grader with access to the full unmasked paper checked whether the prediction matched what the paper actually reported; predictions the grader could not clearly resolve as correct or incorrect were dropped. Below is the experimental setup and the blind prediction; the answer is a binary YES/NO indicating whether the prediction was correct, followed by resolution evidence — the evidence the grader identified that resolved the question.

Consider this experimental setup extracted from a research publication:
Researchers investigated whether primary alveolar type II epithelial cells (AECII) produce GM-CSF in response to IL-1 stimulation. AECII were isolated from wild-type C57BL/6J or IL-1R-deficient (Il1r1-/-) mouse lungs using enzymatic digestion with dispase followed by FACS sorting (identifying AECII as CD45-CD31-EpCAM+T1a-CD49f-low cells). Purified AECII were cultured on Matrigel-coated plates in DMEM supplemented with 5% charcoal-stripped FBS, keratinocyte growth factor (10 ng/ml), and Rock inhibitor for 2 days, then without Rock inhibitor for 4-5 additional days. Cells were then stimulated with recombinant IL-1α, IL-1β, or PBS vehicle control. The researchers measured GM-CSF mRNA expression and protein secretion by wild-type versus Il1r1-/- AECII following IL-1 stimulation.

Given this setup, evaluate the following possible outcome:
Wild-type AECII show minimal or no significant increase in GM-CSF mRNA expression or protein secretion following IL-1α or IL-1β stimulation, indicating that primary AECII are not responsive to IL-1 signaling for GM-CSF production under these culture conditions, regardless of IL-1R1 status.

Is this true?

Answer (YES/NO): NO